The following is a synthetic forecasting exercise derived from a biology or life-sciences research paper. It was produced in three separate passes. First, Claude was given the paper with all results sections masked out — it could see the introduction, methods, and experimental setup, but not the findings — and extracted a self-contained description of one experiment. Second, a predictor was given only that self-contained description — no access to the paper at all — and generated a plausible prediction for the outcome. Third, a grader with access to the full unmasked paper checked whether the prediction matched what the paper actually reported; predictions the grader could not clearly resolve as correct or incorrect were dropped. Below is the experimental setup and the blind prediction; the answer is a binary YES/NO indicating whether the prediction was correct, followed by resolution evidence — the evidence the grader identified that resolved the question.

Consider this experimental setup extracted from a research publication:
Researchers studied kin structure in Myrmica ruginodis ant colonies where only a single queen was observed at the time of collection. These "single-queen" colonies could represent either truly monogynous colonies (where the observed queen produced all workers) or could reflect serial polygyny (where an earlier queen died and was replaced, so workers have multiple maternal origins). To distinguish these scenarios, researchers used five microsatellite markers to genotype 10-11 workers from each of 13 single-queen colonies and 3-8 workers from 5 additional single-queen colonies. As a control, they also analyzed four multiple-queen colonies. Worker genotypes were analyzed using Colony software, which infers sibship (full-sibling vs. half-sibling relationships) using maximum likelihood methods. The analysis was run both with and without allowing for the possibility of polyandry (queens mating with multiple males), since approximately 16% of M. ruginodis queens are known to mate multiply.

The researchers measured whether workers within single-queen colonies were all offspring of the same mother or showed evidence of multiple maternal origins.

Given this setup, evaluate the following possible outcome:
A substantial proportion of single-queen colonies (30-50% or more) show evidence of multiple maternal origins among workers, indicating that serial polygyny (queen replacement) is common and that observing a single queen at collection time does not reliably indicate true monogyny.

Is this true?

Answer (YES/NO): YES